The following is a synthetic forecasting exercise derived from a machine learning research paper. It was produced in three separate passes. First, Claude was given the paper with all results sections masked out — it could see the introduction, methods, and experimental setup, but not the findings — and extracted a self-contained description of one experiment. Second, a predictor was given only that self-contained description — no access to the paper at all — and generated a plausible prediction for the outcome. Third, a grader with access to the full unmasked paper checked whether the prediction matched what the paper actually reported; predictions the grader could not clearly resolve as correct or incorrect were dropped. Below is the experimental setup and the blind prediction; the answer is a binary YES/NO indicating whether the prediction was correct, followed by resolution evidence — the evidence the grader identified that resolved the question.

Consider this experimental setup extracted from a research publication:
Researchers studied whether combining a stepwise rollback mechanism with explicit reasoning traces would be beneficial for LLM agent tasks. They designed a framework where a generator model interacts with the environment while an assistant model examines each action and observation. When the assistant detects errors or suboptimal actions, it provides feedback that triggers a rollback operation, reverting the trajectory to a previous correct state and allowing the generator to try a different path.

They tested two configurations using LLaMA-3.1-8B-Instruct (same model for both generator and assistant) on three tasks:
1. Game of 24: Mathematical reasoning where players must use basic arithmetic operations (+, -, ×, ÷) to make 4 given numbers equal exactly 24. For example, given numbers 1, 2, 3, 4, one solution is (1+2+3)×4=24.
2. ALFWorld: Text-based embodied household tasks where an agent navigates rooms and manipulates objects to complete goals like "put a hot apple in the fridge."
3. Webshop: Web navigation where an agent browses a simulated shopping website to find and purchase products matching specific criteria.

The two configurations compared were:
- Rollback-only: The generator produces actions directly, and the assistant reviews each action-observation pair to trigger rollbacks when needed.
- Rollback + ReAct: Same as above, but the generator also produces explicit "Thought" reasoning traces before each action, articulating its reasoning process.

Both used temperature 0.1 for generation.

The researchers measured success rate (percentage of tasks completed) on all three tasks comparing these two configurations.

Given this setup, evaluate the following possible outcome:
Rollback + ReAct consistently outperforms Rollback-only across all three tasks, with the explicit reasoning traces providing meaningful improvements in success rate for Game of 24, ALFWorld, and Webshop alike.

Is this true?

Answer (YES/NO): NO